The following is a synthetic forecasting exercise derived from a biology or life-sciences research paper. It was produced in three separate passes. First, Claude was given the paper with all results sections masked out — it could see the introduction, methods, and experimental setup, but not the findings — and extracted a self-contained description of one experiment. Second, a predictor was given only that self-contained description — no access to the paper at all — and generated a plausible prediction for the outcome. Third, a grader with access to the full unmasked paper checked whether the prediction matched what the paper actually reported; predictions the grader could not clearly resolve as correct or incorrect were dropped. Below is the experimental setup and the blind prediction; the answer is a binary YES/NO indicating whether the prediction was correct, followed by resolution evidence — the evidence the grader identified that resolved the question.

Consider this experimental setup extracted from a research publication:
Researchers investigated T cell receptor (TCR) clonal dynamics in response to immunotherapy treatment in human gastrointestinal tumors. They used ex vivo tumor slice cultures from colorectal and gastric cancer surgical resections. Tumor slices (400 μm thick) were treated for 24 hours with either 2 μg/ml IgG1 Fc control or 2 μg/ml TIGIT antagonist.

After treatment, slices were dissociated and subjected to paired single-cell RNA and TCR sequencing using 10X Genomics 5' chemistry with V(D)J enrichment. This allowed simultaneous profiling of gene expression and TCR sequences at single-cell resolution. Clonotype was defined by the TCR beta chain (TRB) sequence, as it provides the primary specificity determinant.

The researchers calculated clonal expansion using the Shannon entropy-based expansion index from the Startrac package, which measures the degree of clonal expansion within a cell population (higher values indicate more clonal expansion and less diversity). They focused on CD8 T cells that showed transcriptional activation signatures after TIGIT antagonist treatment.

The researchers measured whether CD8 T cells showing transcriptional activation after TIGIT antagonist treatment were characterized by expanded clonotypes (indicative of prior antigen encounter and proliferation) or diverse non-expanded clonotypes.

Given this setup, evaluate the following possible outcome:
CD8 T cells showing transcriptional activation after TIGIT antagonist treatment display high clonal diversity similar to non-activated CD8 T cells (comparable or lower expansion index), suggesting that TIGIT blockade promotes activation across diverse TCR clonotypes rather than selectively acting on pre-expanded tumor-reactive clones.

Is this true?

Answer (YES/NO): NO